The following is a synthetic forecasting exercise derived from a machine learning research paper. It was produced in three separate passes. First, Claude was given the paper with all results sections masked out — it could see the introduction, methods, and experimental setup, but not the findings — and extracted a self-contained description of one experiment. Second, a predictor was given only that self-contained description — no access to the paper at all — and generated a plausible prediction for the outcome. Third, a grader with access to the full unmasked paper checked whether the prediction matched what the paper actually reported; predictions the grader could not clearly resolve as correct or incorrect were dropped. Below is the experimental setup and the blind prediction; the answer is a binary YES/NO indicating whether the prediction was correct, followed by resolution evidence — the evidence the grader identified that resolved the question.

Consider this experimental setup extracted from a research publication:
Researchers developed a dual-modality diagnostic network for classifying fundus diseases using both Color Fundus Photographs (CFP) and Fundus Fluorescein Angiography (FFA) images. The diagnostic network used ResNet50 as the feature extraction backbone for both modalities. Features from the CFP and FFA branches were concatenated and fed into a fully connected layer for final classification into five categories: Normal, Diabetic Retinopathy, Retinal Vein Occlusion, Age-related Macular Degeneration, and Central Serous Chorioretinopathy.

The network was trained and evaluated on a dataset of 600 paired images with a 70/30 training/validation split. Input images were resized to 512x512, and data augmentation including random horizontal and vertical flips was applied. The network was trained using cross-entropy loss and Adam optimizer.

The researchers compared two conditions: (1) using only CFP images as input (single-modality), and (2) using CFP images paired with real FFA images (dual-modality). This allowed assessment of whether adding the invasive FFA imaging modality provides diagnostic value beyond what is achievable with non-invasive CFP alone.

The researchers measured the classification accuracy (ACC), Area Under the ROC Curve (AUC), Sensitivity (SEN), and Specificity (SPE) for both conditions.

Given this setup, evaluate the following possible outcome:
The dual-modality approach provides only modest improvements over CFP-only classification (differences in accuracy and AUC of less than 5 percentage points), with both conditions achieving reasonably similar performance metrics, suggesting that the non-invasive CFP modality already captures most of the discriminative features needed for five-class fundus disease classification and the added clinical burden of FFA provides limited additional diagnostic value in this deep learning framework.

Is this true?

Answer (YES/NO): NO